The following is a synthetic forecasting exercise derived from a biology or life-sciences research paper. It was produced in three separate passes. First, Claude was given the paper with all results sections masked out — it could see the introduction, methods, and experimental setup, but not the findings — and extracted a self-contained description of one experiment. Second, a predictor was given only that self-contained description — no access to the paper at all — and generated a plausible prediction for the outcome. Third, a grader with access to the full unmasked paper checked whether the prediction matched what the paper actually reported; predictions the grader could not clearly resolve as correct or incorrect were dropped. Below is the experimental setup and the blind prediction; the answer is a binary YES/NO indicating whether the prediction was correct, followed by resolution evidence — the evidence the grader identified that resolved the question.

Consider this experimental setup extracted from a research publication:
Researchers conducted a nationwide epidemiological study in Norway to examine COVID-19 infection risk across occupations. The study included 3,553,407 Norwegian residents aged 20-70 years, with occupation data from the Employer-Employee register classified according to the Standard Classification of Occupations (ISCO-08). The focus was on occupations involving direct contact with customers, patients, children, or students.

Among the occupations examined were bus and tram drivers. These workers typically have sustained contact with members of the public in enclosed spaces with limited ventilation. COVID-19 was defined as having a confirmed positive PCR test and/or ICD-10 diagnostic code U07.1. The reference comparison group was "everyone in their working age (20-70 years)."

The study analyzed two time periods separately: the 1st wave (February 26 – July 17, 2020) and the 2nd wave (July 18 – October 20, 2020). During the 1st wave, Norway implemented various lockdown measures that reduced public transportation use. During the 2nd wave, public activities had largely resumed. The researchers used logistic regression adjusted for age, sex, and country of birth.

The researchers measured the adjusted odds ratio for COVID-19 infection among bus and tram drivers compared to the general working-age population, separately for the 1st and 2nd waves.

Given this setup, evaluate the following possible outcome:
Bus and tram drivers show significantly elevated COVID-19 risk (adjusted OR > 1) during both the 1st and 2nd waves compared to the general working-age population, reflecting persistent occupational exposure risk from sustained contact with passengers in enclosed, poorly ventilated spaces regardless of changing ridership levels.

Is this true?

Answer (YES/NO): NO